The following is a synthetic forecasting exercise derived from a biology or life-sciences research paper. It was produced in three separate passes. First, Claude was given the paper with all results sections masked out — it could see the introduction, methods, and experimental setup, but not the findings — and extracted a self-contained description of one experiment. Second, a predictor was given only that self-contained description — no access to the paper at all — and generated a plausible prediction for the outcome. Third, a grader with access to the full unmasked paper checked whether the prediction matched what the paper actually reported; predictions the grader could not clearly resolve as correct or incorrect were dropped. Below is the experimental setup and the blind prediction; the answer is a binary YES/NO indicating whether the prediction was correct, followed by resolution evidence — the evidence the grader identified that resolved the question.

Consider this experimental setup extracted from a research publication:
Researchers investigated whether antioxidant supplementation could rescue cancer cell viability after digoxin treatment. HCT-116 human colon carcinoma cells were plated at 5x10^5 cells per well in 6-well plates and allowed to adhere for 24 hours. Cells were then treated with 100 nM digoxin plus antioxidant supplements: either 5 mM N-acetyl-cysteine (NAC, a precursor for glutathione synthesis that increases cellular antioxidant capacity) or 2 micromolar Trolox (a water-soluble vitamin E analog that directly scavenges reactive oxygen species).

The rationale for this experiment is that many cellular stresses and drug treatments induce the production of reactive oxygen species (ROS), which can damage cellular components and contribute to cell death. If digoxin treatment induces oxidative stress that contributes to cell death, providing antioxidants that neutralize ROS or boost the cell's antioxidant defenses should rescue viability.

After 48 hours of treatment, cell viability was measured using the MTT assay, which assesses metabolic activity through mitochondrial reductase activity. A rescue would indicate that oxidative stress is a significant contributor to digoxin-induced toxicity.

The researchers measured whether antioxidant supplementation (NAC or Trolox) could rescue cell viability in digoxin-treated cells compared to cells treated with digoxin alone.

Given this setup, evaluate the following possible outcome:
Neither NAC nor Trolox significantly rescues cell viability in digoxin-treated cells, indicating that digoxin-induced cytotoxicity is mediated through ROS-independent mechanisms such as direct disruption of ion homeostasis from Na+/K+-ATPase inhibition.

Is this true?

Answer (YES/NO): YES